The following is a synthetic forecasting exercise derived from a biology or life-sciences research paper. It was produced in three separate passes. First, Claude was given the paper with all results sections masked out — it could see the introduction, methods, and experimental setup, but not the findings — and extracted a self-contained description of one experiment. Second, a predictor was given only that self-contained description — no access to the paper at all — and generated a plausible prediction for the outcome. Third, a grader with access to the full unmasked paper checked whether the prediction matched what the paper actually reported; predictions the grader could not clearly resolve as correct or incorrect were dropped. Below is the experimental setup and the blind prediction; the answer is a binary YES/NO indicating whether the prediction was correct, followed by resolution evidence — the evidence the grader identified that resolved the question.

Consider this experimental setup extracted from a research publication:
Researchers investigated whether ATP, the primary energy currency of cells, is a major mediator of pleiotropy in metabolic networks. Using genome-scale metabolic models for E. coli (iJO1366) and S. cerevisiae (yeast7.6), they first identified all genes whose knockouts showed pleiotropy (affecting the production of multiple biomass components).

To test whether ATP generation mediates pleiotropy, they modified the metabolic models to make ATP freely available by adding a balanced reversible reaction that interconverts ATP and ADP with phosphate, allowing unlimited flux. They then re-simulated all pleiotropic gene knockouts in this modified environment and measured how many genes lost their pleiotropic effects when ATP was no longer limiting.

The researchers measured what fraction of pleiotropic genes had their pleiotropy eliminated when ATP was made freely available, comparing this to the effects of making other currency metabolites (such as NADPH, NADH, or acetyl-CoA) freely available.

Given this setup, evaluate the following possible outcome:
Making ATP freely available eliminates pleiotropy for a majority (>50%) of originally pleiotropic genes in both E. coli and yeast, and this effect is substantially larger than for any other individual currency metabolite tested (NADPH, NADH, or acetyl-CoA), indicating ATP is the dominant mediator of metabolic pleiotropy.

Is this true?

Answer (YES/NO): NO